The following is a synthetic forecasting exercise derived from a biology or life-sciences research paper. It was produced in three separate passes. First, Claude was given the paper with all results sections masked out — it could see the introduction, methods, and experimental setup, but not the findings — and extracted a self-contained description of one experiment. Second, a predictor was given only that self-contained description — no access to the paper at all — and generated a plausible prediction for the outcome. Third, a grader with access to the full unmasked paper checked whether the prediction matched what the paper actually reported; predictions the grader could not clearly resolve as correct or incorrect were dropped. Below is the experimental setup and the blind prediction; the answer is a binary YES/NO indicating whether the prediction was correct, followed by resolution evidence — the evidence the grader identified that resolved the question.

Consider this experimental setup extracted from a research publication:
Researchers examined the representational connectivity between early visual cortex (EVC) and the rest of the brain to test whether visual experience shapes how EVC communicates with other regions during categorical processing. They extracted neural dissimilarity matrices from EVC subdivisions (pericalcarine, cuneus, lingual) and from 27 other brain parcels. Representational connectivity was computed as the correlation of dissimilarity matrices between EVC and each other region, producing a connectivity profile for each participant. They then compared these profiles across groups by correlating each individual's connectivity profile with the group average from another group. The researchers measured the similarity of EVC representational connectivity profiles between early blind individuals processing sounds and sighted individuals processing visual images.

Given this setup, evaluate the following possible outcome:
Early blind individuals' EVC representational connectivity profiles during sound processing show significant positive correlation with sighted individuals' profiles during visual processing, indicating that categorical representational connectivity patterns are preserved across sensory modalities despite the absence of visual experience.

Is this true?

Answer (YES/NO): NO